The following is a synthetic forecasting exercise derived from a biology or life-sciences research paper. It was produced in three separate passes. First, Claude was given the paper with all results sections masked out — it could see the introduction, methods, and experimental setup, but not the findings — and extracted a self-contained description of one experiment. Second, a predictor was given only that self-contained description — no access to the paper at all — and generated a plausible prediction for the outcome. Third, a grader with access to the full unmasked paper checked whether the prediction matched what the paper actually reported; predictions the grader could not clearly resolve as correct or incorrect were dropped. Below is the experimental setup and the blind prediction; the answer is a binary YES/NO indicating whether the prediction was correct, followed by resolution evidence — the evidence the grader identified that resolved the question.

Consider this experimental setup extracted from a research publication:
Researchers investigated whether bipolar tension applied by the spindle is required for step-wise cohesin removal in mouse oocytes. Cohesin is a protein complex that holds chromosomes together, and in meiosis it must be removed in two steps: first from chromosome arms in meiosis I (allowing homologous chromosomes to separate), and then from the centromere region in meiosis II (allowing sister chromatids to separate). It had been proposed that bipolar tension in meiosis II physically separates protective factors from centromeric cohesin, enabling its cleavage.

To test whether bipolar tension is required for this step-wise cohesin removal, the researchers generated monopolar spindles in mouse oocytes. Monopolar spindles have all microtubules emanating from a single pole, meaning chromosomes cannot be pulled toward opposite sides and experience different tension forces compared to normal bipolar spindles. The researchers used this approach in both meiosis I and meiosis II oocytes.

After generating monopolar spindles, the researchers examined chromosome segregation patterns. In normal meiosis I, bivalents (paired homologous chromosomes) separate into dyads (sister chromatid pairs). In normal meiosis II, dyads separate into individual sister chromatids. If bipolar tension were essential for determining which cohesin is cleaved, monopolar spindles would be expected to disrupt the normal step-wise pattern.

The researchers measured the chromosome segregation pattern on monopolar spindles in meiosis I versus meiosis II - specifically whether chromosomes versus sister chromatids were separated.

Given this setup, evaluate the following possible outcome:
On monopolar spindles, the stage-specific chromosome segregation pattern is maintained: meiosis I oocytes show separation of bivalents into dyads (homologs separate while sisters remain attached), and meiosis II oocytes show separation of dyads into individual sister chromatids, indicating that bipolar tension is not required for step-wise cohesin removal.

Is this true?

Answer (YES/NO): YES